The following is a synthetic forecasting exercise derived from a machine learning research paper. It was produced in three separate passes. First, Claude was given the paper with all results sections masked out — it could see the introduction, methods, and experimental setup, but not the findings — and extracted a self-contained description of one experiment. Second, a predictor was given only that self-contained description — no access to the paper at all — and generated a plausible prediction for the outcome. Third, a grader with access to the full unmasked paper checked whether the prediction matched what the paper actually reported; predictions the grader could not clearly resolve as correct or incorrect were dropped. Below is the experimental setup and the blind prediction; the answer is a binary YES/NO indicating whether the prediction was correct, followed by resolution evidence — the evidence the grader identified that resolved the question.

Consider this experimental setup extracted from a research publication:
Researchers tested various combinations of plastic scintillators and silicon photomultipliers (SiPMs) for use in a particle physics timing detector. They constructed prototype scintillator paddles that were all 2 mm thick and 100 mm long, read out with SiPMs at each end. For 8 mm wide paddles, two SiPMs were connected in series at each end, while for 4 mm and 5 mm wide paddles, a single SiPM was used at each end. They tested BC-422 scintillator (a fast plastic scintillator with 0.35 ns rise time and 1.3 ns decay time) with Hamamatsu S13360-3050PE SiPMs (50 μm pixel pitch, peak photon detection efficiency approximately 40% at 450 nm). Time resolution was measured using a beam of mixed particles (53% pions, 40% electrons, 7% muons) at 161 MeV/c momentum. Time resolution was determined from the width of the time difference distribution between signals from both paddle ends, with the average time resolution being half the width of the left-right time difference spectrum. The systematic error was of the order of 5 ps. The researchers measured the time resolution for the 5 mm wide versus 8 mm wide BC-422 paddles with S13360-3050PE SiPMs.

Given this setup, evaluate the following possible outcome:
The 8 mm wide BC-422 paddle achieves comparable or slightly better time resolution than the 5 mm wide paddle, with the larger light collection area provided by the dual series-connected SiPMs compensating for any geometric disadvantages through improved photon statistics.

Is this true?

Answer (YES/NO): YES